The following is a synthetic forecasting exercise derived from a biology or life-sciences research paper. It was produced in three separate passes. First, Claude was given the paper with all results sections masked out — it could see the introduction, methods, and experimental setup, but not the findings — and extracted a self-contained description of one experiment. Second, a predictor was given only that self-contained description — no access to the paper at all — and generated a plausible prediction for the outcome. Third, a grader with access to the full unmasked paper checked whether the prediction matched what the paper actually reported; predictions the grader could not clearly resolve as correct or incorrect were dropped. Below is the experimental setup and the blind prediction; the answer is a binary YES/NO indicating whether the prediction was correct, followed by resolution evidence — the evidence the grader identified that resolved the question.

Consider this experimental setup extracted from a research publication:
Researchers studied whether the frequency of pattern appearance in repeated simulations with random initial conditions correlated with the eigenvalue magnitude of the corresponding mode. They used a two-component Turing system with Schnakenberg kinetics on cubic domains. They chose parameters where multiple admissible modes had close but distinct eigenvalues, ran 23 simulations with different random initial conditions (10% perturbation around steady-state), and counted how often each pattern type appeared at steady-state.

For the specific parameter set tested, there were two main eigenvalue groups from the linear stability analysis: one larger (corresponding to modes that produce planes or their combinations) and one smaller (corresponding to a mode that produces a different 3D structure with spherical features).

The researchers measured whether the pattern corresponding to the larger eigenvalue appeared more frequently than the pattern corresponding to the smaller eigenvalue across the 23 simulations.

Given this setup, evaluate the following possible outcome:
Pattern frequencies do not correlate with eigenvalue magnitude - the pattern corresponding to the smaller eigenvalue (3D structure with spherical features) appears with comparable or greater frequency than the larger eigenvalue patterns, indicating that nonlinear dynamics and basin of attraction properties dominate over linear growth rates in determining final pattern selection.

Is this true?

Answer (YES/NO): YES